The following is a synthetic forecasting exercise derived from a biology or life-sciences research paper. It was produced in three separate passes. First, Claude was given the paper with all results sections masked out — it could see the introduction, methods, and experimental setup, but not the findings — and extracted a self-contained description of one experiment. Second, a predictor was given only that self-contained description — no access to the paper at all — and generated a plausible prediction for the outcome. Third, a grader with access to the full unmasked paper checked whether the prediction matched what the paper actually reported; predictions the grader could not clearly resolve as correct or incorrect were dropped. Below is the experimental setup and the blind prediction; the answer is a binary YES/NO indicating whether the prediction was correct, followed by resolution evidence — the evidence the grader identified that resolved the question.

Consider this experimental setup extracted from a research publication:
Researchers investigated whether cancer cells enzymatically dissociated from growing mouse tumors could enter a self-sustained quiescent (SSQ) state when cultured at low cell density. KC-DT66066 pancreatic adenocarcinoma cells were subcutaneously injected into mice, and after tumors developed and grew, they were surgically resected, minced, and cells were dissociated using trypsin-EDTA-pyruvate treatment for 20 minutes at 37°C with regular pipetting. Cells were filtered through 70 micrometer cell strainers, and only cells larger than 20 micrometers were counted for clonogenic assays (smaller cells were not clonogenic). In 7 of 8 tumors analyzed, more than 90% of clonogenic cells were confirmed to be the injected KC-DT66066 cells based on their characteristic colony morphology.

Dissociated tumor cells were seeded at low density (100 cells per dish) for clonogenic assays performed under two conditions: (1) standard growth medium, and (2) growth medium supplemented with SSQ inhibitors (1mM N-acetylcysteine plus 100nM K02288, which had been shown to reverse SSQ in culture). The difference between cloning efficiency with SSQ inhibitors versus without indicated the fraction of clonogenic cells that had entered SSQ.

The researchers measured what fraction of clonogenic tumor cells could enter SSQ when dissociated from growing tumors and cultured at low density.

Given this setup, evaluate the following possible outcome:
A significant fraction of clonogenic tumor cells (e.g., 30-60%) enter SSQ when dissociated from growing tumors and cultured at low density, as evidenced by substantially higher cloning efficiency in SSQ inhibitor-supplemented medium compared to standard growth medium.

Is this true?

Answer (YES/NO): NO